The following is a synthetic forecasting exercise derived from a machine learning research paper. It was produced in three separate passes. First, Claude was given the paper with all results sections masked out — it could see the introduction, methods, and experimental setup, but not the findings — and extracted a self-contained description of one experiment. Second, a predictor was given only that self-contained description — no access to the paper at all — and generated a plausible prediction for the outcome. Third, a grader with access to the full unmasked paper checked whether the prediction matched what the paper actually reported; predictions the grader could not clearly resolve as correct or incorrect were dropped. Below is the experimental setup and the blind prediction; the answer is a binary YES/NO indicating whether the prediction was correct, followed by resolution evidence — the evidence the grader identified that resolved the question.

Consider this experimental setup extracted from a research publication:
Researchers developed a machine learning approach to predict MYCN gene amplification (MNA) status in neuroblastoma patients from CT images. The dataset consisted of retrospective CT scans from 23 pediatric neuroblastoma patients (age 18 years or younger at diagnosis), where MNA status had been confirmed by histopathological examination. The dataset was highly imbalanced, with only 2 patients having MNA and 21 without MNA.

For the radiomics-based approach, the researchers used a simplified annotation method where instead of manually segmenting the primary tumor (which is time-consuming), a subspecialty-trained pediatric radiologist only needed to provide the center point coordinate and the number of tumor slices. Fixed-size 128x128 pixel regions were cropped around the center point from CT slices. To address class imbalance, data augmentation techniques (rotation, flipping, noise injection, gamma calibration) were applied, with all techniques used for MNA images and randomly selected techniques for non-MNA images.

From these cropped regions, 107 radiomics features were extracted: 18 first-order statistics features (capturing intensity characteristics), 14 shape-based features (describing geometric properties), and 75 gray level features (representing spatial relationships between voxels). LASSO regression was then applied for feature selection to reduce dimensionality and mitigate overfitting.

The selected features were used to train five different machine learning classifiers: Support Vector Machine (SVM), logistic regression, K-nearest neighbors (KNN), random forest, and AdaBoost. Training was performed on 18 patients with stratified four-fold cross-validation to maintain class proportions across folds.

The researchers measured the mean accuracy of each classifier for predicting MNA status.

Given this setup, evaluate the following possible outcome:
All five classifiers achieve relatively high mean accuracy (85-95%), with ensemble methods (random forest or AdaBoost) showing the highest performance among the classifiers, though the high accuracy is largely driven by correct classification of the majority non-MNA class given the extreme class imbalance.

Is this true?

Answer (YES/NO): NO